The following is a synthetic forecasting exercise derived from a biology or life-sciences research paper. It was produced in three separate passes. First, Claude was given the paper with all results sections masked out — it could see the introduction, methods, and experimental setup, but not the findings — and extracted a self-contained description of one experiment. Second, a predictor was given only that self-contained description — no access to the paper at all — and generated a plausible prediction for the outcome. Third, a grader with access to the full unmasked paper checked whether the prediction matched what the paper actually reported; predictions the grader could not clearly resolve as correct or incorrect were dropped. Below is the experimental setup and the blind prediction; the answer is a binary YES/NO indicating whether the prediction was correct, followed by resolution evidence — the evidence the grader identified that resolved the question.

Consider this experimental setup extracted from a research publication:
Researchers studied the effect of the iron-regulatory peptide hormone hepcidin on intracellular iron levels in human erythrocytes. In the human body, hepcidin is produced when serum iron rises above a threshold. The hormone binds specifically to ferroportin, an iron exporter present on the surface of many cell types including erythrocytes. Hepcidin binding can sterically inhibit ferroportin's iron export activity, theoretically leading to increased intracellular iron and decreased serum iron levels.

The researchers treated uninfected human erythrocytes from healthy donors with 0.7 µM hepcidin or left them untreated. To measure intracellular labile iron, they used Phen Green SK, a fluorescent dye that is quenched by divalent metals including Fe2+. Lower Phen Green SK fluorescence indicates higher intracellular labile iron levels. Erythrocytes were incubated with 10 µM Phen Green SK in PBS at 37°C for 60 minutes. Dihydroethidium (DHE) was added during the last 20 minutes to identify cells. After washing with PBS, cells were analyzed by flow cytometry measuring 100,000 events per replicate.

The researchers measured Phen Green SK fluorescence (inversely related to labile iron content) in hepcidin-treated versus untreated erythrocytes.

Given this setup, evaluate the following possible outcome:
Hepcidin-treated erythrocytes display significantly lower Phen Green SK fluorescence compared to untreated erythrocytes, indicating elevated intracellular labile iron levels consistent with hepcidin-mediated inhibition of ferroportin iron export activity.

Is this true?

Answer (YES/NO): YES